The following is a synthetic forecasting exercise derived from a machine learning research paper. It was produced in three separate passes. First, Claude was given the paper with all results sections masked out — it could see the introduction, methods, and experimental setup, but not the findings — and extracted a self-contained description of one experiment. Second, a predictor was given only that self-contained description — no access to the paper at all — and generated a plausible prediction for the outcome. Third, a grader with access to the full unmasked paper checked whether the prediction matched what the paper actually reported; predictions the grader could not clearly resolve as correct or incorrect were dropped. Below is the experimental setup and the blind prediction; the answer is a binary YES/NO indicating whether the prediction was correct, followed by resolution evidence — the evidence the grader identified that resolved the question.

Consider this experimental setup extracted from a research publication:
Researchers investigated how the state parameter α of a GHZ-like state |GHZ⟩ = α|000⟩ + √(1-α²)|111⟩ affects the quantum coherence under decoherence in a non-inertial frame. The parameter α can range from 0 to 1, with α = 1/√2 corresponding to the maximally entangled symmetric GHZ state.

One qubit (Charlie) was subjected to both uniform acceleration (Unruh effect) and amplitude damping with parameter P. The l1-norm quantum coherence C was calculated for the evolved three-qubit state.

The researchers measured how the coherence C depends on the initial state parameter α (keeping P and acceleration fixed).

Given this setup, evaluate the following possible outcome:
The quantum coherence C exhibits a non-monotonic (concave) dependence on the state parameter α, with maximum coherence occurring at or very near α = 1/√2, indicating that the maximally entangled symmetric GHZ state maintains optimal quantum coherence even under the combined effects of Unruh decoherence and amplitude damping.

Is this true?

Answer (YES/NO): YES